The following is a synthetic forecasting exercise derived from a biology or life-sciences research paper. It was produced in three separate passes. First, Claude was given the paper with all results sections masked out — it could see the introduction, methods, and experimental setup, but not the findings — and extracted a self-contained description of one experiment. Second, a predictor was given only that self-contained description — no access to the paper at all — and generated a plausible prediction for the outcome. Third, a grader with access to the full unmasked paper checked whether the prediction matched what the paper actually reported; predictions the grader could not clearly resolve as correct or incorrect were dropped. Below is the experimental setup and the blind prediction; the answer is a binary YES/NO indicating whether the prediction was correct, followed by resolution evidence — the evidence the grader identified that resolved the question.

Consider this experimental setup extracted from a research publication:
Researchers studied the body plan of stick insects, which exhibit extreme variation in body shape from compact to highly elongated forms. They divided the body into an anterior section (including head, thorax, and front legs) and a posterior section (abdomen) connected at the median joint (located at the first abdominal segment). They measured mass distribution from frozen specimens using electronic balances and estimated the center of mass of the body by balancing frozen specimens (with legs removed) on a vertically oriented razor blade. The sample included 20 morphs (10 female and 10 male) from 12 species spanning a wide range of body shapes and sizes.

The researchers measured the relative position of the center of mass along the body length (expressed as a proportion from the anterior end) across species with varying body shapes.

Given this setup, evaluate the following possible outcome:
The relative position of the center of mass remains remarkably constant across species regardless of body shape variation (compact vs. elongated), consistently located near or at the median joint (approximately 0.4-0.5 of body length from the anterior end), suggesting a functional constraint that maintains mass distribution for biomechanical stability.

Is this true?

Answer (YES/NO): YES